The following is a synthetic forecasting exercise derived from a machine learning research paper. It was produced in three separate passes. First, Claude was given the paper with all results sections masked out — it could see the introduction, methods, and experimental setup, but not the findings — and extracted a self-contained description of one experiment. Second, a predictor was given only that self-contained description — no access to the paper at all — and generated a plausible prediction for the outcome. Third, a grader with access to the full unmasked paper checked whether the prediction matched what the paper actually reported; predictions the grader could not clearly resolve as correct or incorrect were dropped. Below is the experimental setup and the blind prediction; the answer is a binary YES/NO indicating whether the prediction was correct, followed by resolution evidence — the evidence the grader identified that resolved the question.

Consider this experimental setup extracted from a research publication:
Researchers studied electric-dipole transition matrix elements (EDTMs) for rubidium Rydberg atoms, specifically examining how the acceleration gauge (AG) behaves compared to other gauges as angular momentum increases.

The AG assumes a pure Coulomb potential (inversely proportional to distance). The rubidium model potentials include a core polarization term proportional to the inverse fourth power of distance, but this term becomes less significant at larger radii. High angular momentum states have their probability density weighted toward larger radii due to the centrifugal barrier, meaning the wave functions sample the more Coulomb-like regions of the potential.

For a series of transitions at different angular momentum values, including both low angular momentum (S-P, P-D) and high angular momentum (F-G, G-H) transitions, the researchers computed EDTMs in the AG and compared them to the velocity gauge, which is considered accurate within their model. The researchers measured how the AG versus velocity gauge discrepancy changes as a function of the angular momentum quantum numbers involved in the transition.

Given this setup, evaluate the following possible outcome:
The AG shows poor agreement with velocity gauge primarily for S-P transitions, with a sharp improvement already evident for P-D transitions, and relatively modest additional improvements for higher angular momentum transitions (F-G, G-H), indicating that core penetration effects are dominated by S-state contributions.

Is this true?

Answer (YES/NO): NO